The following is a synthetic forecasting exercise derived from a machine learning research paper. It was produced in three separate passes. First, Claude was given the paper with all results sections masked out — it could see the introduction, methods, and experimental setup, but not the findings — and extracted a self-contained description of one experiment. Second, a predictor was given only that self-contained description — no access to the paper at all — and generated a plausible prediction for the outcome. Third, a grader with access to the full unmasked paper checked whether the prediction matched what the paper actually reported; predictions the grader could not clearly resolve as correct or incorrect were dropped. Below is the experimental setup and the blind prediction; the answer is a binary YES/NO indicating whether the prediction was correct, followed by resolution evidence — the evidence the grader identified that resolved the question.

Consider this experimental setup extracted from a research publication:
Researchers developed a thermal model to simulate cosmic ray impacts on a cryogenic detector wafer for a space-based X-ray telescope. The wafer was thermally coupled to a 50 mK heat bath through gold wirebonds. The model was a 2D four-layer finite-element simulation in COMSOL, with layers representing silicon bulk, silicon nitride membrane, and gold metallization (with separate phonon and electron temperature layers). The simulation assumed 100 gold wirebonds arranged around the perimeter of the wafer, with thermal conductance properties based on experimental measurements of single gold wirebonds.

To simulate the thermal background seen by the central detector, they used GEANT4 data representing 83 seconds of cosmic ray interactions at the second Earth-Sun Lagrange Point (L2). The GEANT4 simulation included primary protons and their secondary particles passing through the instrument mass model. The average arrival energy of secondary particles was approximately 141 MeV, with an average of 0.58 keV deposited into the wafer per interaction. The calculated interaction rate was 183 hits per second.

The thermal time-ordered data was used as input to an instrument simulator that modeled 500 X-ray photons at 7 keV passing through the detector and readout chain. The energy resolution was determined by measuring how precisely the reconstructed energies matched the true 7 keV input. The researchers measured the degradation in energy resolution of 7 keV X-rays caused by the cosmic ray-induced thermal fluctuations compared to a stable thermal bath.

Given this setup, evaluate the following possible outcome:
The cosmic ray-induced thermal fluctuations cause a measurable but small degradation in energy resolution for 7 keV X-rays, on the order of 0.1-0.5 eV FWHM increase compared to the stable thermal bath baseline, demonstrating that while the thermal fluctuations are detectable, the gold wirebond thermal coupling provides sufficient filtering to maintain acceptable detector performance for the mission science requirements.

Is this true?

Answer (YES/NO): NO